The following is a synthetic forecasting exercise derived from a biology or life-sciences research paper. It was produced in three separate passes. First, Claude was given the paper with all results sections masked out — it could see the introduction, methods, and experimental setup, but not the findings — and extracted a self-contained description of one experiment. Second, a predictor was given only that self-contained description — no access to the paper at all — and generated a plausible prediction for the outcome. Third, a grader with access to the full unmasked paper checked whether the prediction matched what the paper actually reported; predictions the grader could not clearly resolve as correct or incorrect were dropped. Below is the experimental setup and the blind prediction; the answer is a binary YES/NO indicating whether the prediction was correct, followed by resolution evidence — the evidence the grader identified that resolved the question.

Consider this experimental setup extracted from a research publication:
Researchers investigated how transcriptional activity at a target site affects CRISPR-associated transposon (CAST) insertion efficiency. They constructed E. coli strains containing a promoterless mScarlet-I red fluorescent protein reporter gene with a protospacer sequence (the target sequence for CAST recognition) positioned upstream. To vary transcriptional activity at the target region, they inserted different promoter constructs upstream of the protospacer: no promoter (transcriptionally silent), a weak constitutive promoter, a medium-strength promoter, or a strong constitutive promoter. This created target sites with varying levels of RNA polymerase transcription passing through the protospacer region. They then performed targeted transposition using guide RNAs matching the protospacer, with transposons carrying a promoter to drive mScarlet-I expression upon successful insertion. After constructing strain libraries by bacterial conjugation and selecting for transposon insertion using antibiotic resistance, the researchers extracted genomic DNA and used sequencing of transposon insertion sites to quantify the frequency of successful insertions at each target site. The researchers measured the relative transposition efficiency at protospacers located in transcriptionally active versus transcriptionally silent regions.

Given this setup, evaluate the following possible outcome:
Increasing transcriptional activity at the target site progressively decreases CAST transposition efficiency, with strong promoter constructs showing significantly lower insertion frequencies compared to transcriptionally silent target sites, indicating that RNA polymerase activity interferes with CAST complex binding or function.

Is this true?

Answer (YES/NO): NO